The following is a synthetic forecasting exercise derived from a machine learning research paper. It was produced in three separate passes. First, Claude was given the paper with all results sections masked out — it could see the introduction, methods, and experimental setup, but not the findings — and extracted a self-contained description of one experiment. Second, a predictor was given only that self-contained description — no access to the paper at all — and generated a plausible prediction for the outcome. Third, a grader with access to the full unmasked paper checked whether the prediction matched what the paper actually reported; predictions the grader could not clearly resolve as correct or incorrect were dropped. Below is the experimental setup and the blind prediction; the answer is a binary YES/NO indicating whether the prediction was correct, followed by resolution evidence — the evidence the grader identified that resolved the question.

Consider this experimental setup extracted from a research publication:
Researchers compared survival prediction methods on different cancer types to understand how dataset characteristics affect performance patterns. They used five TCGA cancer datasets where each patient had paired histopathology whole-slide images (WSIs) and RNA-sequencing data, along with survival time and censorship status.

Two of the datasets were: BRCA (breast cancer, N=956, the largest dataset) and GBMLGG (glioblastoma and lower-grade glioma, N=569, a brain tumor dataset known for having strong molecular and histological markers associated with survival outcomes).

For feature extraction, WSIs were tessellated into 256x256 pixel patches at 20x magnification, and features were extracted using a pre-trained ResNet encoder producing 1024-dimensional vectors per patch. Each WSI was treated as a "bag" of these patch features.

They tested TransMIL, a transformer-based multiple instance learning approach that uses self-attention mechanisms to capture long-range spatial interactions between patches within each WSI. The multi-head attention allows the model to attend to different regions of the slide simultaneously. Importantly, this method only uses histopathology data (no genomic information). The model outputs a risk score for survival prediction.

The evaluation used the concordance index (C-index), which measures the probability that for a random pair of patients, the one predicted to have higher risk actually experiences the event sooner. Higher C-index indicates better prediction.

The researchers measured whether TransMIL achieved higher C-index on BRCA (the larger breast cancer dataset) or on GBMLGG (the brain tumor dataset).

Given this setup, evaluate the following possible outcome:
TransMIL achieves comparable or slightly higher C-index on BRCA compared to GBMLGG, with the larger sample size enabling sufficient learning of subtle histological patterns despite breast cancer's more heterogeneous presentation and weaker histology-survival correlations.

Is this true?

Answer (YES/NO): NO